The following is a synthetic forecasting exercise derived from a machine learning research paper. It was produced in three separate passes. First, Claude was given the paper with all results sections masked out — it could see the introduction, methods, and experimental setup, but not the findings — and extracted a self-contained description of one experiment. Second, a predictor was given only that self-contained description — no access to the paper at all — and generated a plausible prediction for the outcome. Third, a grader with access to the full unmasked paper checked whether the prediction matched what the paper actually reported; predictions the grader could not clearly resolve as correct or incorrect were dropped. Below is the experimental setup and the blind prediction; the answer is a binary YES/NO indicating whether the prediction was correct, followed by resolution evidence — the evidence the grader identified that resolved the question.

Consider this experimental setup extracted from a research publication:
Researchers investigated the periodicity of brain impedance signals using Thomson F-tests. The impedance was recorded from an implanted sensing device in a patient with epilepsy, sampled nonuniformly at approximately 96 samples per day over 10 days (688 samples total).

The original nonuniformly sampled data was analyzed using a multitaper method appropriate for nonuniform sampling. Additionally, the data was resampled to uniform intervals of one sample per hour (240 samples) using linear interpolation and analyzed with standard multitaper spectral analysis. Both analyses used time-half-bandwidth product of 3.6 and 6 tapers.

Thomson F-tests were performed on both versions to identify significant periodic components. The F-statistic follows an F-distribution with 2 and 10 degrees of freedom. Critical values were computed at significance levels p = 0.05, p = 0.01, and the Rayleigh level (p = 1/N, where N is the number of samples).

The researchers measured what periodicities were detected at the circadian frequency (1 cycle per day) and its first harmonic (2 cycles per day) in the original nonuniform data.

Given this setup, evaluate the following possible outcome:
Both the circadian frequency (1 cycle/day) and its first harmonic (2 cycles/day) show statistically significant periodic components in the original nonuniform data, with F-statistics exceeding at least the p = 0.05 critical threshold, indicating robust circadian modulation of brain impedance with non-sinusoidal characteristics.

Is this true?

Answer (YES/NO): YES